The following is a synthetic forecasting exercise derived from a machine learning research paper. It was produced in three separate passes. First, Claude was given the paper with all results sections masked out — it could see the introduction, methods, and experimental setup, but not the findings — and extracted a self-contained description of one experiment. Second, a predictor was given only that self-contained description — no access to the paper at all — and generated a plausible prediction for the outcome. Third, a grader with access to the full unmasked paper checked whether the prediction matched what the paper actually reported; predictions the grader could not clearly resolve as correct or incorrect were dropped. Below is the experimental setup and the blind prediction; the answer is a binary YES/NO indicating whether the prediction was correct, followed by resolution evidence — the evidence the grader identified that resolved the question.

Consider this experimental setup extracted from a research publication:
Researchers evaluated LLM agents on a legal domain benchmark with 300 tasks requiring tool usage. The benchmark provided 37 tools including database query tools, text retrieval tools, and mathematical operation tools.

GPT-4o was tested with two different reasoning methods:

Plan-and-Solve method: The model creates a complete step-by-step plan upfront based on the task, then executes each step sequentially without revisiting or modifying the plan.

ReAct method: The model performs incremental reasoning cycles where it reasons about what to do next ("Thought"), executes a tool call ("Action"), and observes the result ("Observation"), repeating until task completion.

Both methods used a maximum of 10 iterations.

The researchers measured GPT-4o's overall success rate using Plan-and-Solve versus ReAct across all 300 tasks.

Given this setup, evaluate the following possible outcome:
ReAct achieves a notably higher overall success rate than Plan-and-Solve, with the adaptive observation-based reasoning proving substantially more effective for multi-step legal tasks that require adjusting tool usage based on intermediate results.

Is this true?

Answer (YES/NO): YES